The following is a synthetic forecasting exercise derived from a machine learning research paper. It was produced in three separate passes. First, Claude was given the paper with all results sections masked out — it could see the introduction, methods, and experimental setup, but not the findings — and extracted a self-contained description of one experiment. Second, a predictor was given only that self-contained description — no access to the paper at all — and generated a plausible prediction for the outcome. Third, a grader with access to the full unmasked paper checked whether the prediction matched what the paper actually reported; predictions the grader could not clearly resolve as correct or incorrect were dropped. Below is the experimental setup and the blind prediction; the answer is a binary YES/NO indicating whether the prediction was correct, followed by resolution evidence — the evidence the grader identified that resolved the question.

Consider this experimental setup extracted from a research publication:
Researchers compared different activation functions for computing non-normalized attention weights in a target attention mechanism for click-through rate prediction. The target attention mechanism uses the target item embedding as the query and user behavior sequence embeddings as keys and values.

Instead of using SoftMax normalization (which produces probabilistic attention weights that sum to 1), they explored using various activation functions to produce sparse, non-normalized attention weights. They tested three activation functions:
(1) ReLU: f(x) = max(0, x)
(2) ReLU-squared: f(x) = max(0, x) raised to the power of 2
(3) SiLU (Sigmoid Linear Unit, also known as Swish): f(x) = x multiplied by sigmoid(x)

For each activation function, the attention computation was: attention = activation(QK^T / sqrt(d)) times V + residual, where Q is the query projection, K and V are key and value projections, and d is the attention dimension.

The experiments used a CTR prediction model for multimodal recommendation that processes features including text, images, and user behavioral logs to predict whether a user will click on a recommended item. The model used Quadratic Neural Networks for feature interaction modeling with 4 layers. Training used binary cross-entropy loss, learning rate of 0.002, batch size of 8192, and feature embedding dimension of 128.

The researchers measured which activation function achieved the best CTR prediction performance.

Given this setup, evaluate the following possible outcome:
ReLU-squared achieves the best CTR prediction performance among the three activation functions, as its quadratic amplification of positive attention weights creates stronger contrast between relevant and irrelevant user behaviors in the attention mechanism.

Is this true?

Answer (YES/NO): NO